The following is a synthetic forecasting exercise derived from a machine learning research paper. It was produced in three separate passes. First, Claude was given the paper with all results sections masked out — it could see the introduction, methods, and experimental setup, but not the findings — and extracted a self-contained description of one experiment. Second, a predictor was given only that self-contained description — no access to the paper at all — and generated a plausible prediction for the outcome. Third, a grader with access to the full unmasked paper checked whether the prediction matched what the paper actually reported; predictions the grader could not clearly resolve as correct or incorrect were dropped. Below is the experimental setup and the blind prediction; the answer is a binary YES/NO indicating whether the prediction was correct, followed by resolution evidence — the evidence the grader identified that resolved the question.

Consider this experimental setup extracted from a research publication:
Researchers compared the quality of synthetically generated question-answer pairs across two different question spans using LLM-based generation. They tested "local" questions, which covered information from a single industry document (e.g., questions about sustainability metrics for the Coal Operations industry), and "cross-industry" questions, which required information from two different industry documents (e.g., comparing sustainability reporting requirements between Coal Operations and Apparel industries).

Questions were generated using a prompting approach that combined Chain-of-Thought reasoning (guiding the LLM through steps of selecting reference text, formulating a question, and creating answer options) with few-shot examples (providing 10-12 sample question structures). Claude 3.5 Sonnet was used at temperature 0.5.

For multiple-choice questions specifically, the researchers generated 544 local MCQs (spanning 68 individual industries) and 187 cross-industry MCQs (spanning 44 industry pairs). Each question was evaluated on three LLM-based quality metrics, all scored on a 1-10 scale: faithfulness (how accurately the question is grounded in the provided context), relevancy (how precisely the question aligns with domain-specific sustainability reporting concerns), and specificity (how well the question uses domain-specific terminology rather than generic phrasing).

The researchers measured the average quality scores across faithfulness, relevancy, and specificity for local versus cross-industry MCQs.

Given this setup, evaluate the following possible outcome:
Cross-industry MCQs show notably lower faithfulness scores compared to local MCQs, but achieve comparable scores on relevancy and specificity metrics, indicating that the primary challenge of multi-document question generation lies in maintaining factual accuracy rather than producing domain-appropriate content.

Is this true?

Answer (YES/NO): NO